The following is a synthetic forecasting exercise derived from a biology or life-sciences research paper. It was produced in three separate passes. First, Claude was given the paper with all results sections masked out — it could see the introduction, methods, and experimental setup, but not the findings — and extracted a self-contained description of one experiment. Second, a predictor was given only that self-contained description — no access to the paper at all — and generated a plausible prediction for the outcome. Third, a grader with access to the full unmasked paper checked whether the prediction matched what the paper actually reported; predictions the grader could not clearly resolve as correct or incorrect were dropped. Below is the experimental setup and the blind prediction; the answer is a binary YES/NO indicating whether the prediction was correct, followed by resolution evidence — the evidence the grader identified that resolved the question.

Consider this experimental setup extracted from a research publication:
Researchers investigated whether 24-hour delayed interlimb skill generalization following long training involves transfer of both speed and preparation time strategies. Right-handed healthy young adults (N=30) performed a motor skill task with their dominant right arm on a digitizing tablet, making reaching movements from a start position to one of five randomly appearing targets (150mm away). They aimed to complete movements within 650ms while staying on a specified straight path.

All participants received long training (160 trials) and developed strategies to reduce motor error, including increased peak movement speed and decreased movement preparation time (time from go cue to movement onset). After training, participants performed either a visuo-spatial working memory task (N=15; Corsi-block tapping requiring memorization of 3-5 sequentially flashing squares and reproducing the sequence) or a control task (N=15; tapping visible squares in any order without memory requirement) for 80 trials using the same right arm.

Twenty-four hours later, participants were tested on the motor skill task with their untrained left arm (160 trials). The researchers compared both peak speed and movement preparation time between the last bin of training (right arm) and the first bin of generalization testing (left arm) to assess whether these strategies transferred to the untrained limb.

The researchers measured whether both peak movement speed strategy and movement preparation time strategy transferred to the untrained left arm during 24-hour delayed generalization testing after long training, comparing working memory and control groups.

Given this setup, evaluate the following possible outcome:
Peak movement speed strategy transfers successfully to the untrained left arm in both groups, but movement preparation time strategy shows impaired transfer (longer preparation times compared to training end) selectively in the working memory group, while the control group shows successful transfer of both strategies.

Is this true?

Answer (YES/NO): NO